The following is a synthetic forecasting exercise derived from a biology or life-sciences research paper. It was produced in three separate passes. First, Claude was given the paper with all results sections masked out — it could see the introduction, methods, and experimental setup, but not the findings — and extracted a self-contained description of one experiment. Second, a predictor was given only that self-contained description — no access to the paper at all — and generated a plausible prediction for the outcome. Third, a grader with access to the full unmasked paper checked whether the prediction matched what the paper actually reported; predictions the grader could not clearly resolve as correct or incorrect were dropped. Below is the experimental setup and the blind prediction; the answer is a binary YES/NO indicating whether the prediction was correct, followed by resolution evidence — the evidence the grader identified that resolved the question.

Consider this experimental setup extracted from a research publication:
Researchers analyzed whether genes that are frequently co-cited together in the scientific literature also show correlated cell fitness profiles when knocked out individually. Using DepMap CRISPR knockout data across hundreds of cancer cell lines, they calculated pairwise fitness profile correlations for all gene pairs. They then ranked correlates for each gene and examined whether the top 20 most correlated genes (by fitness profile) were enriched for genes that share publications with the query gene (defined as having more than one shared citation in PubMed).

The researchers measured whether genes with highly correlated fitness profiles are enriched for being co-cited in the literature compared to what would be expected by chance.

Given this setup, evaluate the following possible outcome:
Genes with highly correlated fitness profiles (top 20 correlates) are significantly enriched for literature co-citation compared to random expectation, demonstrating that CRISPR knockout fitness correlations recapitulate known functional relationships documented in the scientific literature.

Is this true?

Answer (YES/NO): YES